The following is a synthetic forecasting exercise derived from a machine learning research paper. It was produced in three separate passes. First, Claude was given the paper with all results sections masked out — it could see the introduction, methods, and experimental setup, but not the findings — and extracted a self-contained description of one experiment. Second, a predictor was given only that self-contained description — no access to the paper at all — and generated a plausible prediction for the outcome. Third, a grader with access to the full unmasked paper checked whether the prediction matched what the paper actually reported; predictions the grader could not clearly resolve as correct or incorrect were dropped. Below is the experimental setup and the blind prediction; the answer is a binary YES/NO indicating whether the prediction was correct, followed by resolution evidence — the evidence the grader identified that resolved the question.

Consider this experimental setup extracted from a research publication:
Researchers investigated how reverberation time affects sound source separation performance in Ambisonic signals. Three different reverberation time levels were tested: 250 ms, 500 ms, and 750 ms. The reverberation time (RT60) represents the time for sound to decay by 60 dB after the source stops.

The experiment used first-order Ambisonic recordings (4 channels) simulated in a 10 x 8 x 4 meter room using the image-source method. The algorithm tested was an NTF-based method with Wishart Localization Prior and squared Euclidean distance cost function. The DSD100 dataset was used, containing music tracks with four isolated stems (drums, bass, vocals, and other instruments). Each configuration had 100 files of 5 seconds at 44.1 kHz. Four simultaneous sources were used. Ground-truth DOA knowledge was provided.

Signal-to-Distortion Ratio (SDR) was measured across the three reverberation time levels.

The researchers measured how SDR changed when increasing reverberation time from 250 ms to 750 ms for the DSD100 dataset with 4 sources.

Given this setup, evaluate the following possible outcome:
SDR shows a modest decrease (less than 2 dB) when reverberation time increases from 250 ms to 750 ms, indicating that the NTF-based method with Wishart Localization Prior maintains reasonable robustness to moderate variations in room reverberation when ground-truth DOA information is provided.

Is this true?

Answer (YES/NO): NO